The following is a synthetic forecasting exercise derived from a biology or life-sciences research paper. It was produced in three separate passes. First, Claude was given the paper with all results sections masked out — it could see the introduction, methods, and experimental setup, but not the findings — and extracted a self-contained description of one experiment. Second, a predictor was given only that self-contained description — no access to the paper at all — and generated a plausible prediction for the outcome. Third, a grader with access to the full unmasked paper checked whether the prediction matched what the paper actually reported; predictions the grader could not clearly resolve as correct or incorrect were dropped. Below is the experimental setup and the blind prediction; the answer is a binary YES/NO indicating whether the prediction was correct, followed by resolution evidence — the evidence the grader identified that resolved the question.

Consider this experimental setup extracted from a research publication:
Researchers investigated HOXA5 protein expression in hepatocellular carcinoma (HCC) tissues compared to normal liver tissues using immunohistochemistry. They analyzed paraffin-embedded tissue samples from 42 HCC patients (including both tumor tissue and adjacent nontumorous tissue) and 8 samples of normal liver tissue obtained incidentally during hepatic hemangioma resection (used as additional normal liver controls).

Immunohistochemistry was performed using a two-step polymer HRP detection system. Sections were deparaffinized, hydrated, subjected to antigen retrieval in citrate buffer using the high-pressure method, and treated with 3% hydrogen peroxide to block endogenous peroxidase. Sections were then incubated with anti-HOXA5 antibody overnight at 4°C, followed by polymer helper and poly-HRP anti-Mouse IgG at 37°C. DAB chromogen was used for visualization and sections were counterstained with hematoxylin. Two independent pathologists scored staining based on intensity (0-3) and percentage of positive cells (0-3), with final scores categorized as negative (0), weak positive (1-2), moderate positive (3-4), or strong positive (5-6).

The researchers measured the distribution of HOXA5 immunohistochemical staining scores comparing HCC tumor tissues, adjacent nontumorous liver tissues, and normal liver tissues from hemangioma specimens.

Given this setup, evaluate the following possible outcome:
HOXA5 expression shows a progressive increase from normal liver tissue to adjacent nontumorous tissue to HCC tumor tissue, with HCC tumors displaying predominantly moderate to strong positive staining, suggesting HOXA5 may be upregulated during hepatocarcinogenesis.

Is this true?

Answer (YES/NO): NO